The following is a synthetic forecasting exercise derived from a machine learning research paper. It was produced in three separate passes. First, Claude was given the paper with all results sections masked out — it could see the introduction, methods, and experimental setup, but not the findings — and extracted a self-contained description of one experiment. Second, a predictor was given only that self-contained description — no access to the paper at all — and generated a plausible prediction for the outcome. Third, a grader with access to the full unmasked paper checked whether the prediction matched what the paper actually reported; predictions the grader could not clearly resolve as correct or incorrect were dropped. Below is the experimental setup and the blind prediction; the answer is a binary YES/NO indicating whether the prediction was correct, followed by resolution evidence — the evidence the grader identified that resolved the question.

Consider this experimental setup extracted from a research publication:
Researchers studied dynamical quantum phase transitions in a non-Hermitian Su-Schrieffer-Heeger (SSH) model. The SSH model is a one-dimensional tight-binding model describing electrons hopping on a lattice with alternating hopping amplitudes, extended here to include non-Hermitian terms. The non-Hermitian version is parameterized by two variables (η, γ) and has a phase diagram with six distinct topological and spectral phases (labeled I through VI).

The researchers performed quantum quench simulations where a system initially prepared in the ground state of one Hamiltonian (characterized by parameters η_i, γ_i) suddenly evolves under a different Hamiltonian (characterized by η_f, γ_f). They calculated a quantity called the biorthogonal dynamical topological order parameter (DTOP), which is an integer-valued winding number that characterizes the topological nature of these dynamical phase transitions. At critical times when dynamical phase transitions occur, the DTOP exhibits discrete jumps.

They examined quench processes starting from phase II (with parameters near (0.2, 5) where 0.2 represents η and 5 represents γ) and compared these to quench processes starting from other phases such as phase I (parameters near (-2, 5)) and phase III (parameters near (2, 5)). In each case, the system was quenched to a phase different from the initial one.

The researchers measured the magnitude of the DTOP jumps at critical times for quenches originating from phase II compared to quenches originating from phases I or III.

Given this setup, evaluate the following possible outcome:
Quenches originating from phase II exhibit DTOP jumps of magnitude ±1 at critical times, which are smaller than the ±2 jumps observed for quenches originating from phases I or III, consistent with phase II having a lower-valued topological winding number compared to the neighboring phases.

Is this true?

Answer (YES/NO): NO